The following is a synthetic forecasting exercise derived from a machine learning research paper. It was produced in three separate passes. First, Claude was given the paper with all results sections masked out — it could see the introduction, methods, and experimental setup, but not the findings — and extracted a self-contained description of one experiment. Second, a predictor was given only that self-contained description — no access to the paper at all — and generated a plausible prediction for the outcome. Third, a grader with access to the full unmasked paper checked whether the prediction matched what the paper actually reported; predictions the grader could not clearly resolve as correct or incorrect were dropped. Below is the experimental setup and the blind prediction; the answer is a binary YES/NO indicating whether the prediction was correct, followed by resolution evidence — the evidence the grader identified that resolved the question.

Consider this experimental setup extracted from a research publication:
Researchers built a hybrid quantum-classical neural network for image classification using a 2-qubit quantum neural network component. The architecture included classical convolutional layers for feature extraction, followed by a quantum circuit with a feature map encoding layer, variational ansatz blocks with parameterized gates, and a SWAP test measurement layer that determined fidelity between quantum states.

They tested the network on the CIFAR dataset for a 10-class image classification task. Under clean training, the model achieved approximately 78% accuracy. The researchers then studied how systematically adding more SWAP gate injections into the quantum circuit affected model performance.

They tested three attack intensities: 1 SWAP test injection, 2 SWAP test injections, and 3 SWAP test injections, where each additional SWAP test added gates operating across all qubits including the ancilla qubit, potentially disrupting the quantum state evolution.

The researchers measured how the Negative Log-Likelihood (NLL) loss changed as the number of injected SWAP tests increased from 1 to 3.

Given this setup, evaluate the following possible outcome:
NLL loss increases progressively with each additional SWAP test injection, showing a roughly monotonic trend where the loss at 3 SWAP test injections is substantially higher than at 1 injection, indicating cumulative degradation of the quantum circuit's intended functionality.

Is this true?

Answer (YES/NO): YES